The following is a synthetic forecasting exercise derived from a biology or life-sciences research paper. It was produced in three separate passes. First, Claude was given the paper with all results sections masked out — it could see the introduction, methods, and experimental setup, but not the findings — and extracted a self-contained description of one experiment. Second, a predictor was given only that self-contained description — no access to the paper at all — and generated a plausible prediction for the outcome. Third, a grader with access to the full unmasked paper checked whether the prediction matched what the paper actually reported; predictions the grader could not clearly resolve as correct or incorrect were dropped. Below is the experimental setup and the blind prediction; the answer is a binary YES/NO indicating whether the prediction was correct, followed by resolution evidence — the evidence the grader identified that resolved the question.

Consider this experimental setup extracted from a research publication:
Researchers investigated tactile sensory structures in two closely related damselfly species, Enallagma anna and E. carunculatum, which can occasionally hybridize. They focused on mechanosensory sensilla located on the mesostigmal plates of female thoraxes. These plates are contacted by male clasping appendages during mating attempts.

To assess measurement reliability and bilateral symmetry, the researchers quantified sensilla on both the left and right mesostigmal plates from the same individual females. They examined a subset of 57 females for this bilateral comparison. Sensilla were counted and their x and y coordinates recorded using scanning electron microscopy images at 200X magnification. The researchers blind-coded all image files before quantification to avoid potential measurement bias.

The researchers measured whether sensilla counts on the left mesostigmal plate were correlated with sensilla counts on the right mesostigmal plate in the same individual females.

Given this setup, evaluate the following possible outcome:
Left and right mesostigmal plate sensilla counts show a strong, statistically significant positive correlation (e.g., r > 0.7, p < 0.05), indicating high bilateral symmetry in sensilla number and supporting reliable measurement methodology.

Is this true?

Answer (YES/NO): YES